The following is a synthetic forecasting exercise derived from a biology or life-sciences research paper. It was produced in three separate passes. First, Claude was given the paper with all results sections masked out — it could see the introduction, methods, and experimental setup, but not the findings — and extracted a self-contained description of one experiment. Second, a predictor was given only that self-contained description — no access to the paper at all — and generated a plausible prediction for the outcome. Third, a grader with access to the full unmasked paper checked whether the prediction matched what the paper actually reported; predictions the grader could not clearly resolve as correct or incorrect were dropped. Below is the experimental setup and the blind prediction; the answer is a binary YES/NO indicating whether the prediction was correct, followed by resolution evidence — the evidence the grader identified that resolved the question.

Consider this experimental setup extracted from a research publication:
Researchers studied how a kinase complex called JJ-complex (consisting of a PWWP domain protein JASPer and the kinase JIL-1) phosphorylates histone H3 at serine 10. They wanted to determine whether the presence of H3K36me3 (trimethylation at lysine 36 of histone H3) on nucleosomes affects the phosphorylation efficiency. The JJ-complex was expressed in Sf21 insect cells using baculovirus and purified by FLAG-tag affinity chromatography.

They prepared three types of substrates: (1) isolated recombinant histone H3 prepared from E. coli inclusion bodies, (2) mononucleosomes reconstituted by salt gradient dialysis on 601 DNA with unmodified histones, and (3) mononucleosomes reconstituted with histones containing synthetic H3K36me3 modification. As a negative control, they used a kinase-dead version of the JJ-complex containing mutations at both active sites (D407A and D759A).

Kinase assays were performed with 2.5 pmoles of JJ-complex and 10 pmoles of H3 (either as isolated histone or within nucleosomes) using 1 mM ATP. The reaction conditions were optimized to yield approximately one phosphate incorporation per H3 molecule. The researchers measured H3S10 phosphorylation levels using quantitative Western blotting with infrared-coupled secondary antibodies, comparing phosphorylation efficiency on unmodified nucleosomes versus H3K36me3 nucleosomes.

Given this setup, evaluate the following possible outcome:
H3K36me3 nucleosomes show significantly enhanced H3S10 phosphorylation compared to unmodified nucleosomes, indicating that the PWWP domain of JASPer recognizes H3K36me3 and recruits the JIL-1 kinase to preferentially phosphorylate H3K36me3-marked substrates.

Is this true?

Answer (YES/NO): NO